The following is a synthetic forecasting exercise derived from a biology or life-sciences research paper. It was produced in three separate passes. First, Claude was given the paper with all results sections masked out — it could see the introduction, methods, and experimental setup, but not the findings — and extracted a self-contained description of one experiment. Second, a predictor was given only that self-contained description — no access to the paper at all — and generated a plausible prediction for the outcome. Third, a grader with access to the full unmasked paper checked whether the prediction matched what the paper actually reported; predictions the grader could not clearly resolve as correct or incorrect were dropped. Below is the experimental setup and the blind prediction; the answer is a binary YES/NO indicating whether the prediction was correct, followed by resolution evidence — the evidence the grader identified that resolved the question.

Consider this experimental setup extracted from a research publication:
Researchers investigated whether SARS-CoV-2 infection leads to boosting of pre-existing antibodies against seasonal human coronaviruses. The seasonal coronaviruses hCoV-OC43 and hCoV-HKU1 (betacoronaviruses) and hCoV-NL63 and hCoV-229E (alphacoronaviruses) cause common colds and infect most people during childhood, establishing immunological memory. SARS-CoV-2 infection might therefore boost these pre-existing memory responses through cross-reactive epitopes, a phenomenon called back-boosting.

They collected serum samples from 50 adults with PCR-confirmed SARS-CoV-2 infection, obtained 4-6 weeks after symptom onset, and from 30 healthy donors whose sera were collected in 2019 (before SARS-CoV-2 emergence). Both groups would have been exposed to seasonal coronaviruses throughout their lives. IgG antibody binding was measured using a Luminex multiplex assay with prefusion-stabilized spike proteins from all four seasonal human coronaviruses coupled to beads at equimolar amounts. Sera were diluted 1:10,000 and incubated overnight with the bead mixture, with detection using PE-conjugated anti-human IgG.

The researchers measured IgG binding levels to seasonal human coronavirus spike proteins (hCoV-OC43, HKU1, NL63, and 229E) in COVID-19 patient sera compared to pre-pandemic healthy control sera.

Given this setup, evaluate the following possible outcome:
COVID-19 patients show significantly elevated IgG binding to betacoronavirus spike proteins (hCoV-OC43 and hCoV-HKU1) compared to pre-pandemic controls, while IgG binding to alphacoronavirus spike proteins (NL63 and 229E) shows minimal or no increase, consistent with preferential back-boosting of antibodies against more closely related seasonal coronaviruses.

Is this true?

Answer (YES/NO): NO